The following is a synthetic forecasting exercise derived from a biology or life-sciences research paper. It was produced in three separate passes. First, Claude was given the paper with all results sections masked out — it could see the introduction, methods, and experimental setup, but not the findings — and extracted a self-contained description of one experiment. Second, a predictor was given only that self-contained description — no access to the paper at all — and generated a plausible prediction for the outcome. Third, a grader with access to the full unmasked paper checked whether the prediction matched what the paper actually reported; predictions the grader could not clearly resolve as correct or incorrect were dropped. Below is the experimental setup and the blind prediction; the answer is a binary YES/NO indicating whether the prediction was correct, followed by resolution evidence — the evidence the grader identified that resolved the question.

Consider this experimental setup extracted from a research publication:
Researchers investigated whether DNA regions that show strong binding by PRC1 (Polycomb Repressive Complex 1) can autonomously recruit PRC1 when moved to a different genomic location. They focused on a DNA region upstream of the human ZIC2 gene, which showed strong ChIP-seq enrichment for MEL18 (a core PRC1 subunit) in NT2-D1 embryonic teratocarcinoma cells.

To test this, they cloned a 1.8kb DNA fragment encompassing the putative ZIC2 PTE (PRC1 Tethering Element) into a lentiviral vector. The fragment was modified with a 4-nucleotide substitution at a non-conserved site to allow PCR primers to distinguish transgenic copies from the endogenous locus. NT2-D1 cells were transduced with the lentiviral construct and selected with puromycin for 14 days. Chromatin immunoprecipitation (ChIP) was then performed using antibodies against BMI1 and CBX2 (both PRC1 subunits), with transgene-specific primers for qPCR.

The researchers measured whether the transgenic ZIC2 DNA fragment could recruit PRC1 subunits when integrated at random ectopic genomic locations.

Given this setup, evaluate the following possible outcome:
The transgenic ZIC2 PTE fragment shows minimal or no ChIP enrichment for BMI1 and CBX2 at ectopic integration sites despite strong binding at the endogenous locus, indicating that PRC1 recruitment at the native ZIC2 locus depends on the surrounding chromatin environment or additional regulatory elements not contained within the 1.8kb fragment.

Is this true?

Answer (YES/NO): NO